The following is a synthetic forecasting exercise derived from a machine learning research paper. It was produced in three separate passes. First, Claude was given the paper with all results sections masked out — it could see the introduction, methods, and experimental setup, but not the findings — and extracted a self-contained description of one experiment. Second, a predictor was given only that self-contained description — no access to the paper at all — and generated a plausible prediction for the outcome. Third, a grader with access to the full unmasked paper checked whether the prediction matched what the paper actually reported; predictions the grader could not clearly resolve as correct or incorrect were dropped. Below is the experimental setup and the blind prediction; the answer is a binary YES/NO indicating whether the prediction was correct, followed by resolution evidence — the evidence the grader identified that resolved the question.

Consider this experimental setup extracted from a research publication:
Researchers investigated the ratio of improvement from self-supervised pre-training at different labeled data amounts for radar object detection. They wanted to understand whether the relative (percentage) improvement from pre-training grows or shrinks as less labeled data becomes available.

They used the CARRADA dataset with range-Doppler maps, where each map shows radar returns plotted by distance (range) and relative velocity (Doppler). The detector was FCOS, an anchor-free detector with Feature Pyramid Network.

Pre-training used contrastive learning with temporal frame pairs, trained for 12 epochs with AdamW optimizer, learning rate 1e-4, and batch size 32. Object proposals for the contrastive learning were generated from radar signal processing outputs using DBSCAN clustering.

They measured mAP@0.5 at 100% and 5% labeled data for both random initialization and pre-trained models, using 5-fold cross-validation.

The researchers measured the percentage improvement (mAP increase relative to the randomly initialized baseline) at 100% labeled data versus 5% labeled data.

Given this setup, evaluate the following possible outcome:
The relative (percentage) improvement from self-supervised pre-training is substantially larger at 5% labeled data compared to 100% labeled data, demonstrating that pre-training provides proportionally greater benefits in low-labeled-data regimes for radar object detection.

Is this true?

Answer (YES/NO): YES